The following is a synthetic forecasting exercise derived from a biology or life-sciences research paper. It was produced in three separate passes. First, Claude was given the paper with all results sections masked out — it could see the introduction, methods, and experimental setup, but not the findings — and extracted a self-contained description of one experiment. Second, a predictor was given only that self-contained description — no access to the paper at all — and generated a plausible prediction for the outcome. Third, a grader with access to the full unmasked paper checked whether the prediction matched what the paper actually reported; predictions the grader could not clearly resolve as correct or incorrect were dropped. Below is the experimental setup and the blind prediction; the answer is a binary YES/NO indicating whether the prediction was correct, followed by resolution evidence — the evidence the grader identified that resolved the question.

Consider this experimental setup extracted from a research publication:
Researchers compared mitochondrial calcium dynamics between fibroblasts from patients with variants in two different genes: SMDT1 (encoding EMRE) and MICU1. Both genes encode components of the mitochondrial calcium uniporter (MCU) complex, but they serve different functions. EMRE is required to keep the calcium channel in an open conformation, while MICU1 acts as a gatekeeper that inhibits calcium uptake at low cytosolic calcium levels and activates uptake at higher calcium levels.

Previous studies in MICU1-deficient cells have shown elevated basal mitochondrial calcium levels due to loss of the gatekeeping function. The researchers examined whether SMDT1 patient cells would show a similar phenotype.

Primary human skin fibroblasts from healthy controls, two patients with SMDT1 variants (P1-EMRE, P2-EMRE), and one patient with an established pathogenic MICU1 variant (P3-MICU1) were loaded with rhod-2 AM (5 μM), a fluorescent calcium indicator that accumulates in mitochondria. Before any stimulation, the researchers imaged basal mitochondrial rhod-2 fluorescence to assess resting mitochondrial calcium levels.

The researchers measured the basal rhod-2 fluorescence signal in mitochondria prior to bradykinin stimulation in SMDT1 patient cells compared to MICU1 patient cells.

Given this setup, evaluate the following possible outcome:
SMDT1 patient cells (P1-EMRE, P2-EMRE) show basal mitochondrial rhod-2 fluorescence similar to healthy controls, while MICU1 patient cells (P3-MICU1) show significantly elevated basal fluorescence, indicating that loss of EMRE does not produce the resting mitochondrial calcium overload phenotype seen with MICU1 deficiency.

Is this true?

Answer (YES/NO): YES